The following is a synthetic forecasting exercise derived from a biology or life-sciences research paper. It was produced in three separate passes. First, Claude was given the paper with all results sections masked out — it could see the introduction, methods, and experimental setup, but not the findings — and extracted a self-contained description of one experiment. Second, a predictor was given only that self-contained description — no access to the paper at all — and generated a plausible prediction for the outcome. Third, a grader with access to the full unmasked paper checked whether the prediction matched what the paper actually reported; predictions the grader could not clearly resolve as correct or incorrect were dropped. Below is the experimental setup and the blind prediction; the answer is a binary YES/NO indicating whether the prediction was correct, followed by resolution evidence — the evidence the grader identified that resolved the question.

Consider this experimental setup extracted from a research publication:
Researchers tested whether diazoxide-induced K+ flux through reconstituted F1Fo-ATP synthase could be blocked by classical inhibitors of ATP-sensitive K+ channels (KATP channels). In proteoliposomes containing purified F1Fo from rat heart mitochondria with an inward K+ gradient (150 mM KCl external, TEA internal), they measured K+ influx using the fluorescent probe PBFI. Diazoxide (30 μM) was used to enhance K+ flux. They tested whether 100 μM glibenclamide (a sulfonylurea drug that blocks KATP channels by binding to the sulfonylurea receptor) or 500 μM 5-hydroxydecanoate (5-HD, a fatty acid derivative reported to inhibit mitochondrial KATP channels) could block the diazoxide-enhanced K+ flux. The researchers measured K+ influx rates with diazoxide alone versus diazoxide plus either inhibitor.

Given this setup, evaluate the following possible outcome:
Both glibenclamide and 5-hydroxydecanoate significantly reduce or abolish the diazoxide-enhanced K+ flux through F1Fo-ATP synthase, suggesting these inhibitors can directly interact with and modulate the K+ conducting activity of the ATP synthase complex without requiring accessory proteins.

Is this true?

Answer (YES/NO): YES